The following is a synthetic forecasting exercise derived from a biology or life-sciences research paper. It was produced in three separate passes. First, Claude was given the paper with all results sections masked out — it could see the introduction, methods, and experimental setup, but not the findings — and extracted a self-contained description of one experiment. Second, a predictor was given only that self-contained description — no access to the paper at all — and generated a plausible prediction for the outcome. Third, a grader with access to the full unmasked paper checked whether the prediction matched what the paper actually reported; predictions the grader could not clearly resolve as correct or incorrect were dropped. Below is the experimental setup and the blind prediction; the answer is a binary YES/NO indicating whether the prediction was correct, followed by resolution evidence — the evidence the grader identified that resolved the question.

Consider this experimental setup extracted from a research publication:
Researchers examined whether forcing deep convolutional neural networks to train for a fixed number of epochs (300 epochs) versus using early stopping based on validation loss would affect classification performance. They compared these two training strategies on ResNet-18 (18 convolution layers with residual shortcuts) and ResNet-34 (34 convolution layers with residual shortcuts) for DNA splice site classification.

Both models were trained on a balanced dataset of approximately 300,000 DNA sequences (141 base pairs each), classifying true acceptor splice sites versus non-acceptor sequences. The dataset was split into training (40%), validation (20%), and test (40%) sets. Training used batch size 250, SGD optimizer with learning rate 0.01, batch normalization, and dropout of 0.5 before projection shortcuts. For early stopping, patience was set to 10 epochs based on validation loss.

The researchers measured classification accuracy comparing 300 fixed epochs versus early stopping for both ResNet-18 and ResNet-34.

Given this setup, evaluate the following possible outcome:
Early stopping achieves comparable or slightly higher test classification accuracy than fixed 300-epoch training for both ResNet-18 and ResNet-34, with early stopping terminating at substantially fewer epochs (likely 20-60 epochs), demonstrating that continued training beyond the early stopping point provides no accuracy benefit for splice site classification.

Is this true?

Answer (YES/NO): YES